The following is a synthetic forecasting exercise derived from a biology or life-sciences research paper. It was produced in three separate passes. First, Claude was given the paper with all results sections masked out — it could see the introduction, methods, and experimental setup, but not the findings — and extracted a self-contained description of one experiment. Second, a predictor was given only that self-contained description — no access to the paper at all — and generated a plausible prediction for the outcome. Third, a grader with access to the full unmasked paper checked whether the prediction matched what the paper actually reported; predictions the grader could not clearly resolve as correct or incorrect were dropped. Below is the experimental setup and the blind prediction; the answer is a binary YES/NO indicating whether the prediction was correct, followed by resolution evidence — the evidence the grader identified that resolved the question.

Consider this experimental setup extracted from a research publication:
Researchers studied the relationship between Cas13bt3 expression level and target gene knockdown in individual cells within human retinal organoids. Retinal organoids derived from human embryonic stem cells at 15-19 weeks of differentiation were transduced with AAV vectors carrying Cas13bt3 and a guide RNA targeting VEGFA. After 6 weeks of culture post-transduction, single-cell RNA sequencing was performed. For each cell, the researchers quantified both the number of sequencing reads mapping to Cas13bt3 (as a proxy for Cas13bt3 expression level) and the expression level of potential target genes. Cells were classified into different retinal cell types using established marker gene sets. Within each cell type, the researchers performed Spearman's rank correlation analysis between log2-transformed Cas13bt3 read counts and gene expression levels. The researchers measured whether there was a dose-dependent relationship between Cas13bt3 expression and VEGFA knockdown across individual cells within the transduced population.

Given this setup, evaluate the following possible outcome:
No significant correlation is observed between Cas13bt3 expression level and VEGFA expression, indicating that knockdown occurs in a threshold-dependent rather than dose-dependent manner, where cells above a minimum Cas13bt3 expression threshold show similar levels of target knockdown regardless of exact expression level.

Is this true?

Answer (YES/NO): NO